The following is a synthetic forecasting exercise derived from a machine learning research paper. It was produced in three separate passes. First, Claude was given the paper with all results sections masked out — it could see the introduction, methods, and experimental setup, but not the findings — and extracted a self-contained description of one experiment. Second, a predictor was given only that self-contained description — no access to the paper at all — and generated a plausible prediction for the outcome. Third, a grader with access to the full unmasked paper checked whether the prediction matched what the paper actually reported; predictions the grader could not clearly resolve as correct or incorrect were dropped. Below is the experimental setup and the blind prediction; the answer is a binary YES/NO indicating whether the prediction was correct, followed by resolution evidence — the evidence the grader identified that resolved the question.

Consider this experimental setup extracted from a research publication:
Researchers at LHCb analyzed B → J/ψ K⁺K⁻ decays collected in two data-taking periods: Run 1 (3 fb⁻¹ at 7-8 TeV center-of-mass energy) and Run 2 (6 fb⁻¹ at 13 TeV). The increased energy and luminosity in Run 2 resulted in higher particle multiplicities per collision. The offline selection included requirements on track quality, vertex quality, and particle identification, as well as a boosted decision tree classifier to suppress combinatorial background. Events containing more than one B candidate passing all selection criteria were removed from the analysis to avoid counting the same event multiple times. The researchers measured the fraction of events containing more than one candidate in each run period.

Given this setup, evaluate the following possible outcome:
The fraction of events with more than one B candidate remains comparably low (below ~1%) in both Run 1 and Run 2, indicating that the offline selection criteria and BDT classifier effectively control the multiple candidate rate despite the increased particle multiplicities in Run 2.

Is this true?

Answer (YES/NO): YES